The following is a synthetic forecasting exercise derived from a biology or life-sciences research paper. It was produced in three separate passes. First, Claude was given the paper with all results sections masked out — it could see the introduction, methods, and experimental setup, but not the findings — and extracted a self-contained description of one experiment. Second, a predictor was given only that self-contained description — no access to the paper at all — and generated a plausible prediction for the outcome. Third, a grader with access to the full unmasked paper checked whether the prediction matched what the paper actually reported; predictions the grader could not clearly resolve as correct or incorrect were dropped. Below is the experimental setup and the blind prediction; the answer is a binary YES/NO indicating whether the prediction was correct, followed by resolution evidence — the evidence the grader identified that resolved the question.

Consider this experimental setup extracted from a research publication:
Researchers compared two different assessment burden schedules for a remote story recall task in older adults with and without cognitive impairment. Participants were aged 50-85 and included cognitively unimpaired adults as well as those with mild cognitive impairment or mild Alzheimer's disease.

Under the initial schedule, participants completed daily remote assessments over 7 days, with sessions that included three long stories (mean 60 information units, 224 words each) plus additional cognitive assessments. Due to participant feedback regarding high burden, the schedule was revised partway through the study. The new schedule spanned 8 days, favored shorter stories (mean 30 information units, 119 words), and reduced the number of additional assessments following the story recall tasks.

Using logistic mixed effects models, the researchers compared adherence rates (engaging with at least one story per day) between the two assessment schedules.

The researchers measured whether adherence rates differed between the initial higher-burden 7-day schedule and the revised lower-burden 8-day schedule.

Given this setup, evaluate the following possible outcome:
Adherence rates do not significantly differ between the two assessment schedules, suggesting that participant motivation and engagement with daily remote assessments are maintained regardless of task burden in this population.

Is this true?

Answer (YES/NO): NO